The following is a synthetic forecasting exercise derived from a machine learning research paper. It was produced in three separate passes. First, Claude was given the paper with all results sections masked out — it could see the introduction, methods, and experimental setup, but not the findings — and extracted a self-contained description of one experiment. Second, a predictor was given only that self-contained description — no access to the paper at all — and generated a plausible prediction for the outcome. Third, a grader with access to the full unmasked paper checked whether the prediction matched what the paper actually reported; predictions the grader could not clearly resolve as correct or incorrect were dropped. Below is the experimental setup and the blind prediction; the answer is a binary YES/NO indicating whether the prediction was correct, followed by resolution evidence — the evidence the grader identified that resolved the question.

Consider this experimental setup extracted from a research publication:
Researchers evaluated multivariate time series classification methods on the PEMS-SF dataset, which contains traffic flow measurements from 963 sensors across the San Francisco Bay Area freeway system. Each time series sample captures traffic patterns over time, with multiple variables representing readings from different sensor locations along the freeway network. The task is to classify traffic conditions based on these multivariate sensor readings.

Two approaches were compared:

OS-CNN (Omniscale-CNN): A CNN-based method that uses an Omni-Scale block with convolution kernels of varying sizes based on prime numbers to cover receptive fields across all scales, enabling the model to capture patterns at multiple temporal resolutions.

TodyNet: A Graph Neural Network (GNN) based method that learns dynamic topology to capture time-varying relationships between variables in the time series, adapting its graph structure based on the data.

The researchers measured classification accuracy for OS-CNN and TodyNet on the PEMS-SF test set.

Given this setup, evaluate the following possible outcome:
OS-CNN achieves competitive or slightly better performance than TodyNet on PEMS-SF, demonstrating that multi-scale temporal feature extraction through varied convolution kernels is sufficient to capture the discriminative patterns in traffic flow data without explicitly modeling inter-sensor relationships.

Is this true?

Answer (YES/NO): NO